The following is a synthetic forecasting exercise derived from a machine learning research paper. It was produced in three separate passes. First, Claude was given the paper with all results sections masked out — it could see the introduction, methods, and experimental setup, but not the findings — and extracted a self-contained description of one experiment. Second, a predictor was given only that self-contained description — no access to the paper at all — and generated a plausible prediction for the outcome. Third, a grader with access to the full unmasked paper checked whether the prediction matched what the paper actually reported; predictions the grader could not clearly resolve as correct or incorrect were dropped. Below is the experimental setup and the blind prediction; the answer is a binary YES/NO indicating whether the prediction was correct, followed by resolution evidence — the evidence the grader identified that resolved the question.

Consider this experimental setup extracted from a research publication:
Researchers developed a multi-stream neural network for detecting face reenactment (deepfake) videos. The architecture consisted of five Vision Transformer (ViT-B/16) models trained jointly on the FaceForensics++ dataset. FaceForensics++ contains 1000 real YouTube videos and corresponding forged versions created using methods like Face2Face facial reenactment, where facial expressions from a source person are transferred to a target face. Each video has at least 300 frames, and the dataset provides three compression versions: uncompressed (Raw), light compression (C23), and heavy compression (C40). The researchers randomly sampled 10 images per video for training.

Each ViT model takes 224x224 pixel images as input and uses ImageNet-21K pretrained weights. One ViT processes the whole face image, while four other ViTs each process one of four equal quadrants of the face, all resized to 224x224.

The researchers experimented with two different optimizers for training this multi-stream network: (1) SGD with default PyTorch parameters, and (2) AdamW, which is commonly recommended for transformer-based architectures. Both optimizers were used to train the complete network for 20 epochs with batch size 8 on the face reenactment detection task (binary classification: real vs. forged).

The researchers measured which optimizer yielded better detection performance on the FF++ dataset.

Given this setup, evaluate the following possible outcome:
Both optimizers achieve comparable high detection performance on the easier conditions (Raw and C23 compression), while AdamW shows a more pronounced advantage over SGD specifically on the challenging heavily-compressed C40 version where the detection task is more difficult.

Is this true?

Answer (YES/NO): NO